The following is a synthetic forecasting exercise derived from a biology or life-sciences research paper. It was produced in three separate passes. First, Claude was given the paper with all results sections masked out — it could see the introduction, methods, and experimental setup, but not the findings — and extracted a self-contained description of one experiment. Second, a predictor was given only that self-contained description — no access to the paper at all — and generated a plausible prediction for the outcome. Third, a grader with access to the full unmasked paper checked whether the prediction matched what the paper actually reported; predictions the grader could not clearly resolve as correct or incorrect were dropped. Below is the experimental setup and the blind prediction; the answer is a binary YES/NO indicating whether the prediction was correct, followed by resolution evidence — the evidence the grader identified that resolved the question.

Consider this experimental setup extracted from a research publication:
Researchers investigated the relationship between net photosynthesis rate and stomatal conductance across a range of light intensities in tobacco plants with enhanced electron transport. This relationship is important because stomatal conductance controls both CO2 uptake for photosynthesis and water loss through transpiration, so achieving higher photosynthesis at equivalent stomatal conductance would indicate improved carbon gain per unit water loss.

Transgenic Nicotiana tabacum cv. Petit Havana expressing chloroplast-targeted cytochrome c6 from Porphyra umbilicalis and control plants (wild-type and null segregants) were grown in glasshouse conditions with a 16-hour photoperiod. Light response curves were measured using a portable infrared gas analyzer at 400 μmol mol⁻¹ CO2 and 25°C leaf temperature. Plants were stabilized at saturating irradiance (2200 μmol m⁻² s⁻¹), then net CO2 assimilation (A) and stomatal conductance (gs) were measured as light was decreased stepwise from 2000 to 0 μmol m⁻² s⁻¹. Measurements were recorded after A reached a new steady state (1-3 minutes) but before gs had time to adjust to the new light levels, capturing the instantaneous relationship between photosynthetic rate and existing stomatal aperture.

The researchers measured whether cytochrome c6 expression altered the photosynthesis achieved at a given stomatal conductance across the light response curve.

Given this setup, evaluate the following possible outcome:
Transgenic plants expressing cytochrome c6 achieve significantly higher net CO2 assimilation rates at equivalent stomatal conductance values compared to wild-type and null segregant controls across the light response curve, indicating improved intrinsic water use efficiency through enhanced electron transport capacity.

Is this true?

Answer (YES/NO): NO